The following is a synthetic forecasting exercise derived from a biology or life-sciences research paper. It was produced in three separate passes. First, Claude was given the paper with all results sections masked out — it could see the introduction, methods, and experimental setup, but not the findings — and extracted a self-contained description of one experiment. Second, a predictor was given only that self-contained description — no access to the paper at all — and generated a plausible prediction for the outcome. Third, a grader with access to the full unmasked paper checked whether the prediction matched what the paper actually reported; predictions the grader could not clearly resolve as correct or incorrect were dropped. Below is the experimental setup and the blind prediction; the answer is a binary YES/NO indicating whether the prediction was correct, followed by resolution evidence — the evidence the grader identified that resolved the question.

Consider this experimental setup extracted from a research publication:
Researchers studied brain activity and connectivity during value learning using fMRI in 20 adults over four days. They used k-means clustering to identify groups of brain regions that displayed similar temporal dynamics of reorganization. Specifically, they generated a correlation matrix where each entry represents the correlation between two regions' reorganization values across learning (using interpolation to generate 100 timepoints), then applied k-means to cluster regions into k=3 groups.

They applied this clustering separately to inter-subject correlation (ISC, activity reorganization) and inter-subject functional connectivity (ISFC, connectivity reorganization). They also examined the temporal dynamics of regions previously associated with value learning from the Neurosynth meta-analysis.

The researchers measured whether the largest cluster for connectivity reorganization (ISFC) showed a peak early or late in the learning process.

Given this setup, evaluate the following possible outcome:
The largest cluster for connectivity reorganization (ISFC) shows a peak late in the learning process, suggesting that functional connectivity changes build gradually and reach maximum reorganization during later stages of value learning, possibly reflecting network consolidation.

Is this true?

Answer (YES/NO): YES